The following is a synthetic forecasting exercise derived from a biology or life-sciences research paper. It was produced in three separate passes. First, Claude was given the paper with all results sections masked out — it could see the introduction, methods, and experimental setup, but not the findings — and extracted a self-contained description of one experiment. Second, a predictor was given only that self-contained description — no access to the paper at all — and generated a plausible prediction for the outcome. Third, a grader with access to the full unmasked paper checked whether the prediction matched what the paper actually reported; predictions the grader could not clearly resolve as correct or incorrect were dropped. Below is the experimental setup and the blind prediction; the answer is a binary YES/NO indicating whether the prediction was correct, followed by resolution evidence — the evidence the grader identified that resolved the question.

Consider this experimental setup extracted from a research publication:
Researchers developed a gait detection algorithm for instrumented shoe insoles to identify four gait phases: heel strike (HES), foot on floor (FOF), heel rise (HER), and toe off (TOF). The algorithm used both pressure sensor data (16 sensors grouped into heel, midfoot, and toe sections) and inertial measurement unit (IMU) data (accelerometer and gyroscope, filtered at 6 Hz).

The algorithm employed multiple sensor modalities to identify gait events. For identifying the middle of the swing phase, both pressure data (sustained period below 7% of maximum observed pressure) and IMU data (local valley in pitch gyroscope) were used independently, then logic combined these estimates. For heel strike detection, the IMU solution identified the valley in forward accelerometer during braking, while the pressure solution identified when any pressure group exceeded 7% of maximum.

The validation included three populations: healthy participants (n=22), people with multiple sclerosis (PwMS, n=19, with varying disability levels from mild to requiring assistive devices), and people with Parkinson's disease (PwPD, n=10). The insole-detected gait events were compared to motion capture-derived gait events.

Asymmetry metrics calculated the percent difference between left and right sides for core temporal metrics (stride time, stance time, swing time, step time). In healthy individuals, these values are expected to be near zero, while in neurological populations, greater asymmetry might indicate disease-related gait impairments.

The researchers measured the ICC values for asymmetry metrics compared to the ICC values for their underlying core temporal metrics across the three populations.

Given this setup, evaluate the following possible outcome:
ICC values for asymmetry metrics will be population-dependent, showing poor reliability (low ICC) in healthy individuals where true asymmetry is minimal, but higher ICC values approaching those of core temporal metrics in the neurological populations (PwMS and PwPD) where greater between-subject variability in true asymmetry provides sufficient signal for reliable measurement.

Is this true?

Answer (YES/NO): YES